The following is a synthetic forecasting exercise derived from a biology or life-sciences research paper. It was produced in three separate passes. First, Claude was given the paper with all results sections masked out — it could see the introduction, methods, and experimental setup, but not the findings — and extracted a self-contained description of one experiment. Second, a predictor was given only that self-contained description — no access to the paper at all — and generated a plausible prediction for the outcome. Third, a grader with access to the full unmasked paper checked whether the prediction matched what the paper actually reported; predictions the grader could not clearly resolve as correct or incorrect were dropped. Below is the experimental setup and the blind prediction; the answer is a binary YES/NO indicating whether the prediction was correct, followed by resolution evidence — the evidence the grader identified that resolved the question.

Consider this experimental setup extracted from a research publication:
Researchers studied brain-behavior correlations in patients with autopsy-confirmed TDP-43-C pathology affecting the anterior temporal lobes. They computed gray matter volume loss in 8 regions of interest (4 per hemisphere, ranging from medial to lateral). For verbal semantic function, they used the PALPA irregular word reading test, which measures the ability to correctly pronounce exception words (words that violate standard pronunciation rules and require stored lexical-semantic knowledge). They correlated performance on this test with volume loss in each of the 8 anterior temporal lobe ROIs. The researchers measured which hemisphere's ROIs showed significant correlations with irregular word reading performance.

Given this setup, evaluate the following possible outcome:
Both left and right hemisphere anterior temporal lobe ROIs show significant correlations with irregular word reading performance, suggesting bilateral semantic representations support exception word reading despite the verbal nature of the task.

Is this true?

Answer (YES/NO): NO